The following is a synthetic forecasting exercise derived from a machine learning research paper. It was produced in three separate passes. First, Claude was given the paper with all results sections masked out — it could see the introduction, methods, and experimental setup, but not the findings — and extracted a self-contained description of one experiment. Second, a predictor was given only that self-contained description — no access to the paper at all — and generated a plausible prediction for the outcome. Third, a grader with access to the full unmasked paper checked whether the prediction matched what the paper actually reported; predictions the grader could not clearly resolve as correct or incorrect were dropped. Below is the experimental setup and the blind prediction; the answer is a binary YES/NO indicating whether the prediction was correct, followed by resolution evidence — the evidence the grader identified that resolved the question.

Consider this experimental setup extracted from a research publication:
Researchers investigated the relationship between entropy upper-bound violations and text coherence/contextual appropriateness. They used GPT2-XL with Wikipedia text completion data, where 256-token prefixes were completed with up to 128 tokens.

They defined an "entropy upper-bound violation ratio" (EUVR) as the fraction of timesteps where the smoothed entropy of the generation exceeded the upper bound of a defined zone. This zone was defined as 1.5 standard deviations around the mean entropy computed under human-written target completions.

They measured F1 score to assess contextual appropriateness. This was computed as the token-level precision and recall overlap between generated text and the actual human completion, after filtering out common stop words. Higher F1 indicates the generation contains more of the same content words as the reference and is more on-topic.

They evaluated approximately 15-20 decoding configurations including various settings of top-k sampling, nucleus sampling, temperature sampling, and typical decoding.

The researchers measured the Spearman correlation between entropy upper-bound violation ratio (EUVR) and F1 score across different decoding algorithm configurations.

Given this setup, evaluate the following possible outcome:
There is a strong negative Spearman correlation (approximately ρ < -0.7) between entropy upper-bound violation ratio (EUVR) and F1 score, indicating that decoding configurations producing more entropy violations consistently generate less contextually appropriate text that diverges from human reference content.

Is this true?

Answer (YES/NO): YES